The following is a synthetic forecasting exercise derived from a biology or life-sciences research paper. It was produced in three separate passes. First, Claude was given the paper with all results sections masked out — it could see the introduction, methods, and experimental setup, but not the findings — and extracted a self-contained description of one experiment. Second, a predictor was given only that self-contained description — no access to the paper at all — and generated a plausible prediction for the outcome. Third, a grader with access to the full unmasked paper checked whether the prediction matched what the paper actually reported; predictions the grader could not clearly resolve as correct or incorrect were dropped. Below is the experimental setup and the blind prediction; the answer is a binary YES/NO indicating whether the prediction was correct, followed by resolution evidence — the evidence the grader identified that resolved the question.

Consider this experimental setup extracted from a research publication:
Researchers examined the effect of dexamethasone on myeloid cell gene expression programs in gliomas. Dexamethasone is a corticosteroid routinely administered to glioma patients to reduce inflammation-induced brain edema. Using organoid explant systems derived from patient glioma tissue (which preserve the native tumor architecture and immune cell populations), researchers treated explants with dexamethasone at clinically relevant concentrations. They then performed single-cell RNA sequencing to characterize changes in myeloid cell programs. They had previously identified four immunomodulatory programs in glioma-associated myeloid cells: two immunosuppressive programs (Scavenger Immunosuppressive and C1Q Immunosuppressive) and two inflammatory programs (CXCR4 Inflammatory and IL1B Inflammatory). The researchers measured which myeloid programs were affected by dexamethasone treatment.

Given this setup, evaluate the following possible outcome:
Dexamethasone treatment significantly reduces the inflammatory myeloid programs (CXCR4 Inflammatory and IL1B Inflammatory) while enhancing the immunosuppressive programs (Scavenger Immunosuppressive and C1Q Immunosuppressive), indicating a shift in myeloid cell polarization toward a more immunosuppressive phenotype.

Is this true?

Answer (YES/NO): NO